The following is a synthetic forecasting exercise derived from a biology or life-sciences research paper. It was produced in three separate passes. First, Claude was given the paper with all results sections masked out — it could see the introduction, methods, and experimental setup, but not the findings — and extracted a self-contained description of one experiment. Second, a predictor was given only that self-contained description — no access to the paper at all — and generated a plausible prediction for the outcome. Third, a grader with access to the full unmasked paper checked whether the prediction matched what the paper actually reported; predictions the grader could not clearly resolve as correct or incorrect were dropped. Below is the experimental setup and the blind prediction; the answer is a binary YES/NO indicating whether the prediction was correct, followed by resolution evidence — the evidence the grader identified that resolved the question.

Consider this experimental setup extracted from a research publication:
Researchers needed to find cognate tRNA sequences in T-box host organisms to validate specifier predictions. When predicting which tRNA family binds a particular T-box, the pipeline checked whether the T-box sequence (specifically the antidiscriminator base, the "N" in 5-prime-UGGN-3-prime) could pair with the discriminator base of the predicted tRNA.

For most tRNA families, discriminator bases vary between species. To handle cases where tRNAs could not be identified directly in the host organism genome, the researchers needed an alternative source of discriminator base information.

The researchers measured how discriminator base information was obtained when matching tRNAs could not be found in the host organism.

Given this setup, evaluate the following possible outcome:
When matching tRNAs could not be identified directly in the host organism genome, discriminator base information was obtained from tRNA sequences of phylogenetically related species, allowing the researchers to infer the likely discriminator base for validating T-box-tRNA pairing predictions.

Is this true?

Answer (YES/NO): NO